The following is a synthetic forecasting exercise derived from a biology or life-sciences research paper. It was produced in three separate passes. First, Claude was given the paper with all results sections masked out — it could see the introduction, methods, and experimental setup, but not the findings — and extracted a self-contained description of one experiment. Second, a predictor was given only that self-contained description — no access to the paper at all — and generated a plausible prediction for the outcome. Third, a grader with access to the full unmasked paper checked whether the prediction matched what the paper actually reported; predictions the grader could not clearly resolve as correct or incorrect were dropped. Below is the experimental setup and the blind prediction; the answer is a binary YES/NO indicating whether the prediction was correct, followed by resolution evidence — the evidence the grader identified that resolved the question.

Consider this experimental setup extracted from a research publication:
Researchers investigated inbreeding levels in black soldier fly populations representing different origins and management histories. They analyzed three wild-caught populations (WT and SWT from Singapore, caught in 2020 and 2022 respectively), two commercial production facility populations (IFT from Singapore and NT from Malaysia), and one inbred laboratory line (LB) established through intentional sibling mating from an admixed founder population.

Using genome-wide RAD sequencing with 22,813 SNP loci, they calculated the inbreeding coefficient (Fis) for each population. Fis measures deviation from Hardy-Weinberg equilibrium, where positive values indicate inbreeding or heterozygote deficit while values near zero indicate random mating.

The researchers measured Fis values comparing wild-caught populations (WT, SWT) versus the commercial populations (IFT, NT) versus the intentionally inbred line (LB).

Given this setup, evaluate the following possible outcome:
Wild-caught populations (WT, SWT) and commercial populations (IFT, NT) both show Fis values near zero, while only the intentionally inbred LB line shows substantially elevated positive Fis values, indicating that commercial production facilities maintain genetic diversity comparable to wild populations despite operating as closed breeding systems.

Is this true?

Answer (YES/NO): NO